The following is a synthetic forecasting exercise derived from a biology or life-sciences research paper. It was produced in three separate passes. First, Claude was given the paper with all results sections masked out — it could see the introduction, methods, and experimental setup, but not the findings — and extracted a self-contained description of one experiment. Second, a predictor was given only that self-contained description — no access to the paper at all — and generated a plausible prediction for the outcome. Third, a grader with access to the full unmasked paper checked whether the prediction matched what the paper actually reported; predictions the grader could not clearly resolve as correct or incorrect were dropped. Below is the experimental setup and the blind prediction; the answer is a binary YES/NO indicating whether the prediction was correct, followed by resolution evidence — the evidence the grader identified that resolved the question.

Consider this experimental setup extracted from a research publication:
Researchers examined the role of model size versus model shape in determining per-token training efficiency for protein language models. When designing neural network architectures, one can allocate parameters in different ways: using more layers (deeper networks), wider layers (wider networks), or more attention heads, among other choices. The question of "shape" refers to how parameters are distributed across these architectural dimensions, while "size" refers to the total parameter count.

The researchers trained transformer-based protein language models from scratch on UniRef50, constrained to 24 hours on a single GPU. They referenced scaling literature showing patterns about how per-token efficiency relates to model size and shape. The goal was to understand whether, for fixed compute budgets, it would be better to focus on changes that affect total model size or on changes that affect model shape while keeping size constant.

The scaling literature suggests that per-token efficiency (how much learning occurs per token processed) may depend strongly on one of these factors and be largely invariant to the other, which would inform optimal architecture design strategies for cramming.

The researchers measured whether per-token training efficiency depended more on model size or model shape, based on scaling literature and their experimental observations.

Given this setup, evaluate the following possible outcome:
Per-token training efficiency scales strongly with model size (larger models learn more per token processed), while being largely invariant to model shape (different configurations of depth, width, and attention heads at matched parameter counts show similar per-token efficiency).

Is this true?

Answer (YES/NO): YES